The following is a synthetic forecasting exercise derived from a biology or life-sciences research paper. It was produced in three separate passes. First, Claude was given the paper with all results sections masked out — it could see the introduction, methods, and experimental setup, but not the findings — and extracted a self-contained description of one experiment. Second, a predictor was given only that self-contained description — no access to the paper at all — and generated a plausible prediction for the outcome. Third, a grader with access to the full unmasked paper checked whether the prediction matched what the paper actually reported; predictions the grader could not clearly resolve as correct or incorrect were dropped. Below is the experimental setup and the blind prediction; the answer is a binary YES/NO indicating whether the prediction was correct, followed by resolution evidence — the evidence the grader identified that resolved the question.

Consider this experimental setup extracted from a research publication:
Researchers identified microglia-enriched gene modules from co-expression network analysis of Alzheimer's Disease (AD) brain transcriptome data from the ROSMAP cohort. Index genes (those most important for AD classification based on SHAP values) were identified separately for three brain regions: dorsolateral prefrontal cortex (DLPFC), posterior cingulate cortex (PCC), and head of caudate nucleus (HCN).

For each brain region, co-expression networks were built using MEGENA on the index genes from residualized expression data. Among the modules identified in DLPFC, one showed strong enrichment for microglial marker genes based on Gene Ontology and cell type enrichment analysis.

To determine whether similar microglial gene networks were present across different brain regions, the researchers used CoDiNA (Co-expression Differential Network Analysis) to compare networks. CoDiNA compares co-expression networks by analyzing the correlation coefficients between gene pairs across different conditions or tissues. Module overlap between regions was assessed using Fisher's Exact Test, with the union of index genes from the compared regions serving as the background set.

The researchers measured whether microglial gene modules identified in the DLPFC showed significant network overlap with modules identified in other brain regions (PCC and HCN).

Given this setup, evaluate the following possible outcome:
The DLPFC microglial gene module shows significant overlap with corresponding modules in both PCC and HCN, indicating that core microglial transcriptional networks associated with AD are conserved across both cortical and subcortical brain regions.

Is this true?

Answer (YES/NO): NO